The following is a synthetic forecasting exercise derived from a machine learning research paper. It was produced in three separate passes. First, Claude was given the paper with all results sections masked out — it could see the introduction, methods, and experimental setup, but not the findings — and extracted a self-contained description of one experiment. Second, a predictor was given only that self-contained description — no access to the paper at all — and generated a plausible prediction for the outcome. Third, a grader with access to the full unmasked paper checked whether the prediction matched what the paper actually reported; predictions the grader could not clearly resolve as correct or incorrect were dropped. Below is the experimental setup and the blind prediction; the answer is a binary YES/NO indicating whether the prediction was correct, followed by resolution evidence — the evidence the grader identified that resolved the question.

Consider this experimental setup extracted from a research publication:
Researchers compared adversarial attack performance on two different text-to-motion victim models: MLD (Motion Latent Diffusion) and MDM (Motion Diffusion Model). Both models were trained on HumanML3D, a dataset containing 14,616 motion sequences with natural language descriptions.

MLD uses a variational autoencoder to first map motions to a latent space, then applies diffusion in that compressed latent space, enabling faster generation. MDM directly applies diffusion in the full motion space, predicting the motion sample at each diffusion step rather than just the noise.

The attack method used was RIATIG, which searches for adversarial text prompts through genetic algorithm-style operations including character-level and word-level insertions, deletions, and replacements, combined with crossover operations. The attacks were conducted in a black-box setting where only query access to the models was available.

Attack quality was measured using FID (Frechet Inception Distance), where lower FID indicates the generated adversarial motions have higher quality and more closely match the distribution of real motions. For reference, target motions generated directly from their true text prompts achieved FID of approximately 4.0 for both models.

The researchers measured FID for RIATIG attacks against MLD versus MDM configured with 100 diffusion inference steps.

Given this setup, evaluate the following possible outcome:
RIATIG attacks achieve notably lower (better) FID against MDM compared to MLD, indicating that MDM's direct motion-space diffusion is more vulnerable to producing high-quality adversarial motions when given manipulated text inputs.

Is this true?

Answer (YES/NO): NO